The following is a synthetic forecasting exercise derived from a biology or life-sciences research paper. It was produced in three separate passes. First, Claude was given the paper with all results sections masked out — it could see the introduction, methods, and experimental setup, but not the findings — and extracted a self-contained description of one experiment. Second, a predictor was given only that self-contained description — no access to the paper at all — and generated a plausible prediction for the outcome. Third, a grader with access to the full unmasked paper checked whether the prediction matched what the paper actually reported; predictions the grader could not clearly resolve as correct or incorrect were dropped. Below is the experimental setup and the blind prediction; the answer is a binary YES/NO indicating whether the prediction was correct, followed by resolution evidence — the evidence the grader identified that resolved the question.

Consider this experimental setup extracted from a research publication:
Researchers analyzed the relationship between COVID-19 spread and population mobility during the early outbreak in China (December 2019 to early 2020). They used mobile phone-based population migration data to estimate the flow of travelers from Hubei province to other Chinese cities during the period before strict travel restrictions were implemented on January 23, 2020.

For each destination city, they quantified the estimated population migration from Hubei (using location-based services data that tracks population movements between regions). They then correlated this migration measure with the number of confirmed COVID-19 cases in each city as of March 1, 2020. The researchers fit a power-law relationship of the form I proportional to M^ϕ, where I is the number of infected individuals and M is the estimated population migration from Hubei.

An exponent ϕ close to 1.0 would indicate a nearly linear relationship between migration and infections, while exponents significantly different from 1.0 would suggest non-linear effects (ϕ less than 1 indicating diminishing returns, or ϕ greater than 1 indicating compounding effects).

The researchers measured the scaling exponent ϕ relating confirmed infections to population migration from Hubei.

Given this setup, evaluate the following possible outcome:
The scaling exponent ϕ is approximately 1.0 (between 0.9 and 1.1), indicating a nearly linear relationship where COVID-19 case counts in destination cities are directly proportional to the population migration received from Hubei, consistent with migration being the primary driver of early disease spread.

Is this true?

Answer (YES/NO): YES